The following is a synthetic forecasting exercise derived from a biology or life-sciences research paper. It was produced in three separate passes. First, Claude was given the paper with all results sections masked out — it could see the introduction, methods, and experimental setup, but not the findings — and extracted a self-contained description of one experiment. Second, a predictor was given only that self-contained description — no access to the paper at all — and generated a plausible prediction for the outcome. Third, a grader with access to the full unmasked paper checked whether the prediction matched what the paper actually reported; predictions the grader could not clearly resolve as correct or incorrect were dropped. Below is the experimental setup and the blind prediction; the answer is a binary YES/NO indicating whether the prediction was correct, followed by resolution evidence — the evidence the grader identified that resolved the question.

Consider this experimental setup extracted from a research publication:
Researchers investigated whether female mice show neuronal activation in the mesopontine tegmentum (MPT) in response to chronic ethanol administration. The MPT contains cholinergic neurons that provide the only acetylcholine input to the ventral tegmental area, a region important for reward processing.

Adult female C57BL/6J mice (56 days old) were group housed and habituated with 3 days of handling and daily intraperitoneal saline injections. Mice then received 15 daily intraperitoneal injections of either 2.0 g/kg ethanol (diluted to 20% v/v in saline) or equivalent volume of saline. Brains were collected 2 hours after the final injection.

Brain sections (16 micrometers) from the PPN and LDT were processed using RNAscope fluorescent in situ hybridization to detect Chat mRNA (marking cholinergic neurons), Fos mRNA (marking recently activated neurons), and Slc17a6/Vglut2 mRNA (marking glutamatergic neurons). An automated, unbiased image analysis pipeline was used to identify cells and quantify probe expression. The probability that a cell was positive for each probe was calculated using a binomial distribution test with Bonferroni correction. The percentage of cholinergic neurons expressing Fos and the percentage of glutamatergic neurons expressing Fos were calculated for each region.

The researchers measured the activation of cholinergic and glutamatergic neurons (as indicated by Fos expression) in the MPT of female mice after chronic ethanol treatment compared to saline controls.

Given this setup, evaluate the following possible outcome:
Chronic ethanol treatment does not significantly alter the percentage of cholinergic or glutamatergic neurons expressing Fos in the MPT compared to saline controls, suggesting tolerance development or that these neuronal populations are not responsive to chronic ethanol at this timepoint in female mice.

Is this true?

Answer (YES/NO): YES